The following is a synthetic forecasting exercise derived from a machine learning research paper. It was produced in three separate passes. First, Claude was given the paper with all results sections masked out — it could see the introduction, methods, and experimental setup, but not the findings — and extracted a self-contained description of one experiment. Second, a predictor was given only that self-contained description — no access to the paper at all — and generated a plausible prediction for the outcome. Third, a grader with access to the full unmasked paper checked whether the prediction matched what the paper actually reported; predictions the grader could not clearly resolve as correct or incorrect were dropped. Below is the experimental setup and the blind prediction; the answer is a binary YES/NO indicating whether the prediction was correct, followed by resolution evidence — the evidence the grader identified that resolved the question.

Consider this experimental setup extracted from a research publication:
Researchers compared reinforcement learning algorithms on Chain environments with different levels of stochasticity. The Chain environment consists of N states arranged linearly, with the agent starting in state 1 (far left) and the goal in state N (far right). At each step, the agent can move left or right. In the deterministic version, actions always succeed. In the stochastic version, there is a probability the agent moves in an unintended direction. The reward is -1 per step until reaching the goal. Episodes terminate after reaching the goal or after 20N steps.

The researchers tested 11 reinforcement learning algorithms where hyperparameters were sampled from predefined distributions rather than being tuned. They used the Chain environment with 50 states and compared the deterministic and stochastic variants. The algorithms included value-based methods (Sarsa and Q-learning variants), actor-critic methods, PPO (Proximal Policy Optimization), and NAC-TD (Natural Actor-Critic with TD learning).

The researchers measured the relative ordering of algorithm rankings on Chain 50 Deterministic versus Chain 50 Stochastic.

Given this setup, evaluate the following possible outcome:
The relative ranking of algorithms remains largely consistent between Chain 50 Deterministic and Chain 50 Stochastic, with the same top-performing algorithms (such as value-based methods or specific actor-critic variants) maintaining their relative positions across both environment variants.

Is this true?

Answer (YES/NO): YES